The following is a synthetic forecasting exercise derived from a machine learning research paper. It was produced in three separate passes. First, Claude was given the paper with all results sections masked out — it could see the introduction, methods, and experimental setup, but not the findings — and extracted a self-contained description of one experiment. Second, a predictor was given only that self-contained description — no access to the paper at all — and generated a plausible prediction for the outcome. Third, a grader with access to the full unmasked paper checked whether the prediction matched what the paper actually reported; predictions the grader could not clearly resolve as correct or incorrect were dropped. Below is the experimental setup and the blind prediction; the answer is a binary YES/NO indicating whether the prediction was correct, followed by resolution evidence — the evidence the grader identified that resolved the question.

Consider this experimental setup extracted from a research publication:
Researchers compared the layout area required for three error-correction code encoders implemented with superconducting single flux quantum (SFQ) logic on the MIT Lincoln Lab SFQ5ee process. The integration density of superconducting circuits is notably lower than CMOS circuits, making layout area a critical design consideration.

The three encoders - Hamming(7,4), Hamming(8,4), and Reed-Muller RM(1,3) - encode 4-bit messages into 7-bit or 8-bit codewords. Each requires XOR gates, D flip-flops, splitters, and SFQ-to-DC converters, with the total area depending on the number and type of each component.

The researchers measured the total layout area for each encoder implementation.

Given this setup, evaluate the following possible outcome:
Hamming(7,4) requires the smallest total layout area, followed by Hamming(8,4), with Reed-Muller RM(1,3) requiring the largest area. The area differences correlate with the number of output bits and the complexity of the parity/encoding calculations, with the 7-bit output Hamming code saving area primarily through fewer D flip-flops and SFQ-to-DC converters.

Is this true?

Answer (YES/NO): NO